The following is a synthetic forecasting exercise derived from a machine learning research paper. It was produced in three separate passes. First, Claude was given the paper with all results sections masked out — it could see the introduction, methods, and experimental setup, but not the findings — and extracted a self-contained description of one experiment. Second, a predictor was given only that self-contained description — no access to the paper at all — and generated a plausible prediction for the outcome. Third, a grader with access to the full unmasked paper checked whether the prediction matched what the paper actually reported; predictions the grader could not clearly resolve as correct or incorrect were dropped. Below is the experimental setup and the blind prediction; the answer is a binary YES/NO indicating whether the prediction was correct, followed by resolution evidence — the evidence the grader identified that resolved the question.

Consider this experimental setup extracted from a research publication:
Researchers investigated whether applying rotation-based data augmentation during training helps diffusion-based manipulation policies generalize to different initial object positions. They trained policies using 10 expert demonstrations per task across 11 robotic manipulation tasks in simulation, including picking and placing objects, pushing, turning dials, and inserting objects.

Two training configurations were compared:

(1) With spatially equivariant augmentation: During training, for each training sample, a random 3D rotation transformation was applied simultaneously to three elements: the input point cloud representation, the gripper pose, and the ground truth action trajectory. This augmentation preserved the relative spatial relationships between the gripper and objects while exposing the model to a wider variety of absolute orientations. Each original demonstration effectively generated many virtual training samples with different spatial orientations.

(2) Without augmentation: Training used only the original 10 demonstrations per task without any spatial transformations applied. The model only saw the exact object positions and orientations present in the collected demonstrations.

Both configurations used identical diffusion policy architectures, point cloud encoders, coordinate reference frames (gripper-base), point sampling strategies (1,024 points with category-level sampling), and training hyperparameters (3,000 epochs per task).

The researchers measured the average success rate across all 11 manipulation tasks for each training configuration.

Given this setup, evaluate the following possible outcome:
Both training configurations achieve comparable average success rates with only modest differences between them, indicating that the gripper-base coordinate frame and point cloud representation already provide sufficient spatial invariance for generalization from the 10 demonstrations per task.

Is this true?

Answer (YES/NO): NO